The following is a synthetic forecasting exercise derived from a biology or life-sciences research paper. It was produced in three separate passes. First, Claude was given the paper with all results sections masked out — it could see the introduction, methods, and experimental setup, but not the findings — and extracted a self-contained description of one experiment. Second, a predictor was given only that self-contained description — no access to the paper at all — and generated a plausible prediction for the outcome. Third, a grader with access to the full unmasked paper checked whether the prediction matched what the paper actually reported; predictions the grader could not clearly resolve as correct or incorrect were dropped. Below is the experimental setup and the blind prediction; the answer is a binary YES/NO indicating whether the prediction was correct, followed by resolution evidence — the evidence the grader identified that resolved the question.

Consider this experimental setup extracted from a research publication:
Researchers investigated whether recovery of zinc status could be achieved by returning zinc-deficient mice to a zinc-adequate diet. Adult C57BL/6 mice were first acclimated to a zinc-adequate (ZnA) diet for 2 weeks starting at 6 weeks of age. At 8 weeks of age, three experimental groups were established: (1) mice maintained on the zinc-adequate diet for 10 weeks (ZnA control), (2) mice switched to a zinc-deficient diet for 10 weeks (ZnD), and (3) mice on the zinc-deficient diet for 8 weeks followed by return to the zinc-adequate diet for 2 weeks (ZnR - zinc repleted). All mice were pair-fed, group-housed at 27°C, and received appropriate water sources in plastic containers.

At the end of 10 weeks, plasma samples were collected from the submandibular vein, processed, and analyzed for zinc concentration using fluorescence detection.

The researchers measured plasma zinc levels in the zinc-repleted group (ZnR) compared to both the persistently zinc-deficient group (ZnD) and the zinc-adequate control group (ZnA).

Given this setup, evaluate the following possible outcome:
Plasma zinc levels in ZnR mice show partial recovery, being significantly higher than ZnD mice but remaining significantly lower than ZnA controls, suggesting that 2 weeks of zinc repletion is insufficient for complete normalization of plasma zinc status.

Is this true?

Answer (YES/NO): NO